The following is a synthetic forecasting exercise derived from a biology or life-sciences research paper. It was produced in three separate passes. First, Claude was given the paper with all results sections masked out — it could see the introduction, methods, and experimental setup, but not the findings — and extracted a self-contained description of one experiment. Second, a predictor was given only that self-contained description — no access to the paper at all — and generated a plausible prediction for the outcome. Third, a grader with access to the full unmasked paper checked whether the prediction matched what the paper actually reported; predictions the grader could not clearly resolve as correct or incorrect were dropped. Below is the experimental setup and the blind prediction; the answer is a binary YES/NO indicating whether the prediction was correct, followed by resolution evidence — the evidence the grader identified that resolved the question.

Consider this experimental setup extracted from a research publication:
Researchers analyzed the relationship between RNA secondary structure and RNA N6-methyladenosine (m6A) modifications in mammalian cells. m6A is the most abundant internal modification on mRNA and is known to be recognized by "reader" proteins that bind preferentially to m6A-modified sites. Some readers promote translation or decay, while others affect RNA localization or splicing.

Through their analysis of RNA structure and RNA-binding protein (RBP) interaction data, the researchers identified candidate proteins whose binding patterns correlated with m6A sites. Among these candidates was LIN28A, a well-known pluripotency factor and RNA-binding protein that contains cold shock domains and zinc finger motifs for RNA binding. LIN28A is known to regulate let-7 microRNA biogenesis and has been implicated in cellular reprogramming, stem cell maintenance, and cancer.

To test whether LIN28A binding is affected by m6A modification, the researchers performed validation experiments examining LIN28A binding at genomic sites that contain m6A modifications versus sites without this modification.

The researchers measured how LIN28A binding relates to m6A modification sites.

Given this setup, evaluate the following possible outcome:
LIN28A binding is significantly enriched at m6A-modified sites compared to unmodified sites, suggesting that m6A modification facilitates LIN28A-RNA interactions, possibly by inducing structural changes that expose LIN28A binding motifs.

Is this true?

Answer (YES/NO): NO